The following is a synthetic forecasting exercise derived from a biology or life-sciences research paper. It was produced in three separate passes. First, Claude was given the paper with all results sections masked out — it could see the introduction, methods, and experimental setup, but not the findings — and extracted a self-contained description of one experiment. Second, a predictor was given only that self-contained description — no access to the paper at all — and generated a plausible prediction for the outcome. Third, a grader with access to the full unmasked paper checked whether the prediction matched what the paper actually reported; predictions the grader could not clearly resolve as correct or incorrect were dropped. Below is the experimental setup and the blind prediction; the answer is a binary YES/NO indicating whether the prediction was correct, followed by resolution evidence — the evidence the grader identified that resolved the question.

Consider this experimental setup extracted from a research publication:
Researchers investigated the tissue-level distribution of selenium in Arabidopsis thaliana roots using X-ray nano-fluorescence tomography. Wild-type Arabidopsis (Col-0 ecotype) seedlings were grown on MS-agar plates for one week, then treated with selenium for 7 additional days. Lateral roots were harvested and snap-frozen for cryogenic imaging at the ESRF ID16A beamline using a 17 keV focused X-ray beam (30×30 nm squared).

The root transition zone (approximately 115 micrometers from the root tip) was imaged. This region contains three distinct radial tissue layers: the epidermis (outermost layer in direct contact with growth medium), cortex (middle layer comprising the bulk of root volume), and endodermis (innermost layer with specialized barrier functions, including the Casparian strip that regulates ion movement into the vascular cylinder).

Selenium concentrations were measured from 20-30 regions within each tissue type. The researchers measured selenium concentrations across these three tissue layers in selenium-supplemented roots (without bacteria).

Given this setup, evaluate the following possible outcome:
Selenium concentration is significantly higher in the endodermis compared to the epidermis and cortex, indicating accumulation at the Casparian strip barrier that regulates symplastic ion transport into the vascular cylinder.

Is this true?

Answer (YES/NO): NO